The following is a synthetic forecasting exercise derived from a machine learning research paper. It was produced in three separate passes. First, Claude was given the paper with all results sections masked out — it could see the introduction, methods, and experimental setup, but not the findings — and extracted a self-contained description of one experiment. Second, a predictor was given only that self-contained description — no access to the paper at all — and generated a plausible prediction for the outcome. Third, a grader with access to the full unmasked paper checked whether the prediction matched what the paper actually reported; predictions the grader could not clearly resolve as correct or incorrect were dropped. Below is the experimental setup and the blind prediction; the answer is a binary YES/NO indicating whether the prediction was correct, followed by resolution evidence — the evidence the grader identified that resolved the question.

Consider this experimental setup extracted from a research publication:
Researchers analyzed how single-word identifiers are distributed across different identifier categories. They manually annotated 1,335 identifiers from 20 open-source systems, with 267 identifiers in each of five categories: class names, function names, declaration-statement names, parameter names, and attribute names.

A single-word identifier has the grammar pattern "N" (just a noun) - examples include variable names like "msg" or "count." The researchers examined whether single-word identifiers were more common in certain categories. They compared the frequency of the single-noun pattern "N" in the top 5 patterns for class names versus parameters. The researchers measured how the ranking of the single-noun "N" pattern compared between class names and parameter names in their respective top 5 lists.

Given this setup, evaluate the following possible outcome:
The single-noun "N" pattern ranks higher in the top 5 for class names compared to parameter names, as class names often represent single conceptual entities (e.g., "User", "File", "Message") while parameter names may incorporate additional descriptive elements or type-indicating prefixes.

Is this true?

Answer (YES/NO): NO